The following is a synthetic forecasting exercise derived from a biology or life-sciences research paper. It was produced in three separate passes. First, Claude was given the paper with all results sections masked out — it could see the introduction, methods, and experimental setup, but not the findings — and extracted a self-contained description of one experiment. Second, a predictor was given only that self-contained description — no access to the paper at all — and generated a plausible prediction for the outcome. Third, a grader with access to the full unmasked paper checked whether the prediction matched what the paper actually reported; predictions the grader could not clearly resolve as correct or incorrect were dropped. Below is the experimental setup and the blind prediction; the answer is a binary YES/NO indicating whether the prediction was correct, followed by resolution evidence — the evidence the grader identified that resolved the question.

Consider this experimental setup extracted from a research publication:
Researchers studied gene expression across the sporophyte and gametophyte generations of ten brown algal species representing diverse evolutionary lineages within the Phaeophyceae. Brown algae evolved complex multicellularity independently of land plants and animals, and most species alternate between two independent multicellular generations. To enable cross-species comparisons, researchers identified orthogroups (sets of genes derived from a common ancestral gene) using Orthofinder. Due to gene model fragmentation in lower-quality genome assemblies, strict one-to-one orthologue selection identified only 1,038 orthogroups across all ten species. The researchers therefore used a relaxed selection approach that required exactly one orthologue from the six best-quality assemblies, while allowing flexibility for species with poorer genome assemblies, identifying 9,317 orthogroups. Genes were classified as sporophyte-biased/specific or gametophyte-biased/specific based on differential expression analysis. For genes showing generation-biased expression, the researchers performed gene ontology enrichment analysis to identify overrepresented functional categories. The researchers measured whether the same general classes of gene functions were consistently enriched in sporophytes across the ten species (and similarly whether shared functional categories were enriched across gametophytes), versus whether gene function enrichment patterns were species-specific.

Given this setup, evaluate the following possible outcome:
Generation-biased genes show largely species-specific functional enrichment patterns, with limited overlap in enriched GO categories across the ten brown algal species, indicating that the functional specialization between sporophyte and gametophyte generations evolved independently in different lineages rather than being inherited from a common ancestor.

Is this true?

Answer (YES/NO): NO